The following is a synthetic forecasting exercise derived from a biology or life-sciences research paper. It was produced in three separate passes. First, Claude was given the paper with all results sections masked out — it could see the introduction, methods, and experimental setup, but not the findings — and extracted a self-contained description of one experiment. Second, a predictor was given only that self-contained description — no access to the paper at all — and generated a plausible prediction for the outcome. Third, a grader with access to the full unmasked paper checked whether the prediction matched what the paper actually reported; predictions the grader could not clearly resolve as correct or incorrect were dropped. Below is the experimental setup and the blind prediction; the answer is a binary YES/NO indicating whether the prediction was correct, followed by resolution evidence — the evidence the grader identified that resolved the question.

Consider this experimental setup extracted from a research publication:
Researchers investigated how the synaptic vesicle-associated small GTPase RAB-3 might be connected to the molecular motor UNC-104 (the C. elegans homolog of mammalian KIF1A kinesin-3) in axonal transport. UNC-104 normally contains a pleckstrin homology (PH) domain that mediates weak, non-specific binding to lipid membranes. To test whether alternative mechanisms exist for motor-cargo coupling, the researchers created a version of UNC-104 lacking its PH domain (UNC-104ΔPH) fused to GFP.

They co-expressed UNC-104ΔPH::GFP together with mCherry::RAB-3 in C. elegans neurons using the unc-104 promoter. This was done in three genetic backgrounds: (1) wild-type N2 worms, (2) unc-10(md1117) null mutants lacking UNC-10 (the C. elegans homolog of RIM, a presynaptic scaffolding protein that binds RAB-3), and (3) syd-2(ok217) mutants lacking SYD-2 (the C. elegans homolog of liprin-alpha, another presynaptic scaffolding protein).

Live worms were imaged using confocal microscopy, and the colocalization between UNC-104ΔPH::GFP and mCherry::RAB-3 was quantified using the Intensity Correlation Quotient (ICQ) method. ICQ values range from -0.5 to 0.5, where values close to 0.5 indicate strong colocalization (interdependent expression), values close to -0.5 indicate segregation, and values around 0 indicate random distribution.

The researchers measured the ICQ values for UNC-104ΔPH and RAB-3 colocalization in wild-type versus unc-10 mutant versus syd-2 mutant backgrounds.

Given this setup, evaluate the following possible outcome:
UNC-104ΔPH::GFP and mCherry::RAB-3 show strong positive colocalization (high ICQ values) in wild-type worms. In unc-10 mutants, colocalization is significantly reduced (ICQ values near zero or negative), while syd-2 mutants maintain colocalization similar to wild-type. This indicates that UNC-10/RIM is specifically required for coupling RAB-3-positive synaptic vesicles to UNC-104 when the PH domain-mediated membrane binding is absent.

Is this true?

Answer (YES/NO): NO